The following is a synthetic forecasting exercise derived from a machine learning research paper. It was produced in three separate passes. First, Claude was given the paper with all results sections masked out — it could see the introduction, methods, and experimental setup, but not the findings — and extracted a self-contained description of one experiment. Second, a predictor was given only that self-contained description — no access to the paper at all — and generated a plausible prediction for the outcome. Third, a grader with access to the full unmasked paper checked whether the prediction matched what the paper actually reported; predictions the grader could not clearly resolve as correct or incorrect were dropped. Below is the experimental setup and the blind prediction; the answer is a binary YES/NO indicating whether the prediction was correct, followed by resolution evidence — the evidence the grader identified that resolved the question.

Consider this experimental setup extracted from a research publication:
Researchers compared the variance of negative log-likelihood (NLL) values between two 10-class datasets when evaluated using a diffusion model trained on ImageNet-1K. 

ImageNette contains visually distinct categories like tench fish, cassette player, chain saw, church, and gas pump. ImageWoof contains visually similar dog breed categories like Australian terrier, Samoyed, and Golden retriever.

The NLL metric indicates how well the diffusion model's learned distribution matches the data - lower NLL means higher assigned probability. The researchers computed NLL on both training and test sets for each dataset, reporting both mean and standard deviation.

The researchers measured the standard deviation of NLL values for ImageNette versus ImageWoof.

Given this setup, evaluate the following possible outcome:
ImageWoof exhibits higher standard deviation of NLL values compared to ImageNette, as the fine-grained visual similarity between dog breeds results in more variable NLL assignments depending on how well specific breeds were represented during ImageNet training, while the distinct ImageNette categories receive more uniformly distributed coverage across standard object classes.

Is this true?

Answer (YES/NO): NO